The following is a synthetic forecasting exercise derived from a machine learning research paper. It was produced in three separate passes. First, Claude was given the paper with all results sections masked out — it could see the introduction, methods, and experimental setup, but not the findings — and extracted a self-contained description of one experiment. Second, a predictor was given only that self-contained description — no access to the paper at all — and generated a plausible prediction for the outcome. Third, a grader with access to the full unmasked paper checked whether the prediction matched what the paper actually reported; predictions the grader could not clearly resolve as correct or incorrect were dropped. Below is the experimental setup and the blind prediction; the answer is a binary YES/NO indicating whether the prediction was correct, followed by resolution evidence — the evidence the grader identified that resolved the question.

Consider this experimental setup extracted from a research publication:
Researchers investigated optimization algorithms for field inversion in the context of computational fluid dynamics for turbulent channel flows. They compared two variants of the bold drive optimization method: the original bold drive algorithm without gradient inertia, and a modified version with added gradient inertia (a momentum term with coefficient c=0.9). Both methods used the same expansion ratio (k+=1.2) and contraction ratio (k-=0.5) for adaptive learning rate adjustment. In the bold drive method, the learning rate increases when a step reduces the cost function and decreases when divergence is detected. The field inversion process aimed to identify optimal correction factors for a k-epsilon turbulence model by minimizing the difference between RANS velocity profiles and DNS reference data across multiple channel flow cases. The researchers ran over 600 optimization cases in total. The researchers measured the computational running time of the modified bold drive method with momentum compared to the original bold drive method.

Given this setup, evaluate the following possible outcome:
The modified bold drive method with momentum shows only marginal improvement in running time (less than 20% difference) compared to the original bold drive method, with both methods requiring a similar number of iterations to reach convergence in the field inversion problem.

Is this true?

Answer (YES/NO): NO